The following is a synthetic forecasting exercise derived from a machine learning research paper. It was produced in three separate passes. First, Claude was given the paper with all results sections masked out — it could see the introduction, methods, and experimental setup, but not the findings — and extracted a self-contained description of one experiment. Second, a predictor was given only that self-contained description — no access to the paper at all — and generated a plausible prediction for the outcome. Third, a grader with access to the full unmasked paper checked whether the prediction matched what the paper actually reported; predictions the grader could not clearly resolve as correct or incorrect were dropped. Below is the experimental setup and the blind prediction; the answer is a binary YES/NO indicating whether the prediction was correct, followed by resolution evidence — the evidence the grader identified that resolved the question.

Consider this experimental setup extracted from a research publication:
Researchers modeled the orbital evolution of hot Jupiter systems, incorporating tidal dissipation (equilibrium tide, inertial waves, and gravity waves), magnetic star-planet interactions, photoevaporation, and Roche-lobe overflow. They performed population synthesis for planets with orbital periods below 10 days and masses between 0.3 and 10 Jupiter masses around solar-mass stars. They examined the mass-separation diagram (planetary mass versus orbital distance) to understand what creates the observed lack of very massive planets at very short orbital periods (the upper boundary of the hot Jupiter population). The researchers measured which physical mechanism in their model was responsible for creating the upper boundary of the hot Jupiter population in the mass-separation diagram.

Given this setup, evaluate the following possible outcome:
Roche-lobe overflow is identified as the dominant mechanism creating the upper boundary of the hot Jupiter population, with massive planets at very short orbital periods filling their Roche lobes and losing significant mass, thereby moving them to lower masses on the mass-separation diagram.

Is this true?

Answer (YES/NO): NO